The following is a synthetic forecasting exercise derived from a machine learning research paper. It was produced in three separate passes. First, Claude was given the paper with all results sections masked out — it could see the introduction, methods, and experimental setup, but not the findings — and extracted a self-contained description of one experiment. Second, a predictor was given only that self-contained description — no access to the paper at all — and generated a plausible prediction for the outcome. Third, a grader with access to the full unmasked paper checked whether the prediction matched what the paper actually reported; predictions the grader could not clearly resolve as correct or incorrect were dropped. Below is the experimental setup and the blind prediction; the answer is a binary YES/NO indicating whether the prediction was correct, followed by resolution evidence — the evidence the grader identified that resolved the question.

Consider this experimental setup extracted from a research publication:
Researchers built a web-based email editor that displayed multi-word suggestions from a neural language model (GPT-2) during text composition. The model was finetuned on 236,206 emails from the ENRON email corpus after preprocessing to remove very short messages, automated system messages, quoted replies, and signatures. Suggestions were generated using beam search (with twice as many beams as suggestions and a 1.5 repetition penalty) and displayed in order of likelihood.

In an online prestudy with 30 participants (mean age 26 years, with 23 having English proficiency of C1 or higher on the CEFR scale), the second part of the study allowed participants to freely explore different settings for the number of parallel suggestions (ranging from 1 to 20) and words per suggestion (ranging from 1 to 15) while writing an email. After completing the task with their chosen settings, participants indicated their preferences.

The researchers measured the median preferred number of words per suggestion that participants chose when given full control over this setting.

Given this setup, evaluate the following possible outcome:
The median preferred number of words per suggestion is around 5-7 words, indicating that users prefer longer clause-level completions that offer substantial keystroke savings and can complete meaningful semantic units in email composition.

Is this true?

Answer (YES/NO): NO